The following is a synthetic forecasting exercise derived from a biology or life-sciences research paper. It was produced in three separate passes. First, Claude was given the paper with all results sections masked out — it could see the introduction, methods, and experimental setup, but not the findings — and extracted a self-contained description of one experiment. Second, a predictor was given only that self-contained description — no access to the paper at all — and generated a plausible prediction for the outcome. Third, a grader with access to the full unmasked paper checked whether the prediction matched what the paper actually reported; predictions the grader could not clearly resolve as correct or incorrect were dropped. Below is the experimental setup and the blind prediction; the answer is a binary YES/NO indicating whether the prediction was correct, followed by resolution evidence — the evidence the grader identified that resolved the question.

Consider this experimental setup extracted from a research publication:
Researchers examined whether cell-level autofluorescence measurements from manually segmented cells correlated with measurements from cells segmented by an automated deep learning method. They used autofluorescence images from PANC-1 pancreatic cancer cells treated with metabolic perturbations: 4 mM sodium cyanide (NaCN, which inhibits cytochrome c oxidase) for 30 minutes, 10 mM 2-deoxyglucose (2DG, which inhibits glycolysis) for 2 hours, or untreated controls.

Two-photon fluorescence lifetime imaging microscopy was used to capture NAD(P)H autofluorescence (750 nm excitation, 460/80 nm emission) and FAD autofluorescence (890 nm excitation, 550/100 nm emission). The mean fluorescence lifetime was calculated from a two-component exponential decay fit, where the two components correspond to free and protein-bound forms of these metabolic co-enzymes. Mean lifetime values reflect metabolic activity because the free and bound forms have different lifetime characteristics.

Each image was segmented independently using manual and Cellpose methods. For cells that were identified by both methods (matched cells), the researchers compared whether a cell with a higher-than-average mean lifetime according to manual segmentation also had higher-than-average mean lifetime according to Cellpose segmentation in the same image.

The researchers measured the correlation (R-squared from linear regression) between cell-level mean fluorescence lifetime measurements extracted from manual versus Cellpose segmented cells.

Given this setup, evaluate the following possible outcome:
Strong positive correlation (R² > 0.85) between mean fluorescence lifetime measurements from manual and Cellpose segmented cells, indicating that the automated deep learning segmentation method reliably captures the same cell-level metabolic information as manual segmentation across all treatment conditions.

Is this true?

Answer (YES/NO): YES